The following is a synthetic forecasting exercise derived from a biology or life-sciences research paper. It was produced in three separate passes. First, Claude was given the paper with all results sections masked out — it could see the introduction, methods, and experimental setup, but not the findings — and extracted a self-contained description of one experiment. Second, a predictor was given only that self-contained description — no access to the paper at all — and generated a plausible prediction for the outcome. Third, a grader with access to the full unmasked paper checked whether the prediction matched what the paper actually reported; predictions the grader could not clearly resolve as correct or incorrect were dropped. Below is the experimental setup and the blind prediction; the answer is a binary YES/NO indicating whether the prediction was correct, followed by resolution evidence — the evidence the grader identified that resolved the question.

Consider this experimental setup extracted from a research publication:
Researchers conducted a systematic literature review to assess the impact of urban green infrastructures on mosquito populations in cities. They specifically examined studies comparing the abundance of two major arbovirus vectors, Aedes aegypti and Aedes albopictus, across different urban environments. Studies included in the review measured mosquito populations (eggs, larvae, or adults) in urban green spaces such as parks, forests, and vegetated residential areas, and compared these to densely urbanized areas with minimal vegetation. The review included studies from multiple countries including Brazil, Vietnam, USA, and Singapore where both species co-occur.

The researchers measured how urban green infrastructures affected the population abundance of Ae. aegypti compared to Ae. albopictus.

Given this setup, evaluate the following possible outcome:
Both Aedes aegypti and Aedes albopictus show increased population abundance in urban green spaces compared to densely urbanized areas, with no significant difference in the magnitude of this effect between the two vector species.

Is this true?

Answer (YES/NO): NO